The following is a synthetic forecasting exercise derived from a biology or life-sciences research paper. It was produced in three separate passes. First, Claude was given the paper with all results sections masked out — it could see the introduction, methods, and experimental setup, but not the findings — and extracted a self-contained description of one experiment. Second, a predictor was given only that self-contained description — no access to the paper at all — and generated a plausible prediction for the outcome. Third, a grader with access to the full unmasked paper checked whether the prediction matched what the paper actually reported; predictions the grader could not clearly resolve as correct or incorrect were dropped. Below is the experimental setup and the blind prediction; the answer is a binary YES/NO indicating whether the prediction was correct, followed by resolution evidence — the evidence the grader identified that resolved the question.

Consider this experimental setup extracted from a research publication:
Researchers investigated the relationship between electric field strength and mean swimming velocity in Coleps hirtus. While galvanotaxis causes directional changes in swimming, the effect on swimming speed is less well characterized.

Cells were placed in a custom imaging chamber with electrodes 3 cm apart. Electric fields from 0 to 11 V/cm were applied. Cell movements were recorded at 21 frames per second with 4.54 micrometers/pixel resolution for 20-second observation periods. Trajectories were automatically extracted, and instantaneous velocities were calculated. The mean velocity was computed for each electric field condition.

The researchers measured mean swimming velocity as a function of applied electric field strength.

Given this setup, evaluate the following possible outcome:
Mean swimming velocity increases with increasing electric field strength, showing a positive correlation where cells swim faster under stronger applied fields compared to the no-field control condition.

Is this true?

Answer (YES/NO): NO